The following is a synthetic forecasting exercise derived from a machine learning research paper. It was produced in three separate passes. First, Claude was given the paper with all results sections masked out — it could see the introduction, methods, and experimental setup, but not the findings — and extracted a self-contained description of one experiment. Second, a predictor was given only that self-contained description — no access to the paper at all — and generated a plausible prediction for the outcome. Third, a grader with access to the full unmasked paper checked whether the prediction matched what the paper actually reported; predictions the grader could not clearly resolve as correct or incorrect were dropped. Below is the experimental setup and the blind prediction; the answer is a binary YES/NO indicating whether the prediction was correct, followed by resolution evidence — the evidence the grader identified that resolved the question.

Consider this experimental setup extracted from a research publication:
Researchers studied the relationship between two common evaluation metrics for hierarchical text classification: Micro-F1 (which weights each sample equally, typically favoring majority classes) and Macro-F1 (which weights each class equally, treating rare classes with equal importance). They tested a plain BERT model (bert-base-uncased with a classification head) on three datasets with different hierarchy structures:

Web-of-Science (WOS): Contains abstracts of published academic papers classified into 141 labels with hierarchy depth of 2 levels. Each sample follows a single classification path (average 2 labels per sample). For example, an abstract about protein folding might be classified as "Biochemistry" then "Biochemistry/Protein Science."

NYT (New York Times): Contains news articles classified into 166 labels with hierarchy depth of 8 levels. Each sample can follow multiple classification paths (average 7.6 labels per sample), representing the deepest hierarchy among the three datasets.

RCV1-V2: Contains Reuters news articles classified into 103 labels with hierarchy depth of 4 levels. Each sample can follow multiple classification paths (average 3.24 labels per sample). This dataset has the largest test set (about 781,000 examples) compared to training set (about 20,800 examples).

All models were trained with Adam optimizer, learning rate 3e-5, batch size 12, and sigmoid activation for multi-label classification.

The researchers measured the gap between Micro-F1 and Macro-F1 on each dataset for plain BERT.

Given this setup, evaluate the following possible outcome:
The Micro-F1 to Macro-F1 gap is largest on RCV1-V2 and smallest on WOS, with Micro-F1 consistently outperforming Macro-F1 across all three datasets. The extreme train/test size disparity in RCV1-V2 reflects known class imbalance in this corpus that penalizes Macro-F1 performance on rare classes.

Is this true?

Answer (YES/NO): YES